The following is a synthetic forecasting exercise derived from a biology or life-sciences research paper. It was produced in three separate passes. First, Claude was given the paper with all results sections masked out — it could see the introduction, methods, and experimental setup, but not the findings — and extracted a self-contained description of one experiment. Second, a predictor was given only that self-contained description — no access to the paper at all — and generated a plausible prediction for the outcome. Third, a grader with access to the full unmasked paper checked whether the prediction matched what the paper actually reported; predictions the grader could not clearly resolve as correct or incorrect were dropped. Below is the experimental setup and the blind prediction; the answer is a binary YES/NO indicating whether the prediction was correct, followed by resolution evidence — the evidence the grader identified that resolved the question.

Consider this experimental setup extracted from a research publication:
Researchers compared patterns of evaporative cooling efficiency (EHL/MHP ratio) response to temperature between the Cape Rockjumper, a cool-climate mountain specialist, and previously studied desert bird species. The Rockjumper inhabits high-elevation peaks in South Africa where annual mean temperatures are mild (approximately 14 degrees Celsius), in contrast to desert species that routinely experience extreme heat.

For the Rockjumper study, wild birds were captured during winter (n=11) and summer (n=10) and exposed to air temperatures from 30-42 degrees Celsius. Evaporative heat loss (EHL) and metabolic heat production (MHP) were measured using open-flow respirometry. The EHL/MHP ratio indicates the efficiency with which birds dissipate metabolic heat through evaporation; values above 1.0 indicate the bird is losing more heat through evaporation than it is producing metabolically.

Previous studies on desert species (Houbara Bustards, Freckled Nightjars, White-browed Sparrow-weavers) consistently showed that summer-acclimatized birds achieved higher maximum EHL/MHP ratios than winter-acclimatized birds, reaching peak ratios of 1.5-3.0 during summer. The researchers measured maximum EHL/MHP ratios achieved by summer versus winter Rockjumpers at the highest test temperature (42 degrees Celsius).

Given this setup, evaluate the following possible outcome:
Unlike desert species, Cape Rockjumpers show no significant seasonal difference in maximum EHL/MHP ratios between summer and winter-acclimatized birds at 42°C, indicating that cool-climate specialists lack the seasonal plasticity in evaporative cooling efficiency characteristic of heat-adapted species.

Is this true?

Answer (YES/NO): NO